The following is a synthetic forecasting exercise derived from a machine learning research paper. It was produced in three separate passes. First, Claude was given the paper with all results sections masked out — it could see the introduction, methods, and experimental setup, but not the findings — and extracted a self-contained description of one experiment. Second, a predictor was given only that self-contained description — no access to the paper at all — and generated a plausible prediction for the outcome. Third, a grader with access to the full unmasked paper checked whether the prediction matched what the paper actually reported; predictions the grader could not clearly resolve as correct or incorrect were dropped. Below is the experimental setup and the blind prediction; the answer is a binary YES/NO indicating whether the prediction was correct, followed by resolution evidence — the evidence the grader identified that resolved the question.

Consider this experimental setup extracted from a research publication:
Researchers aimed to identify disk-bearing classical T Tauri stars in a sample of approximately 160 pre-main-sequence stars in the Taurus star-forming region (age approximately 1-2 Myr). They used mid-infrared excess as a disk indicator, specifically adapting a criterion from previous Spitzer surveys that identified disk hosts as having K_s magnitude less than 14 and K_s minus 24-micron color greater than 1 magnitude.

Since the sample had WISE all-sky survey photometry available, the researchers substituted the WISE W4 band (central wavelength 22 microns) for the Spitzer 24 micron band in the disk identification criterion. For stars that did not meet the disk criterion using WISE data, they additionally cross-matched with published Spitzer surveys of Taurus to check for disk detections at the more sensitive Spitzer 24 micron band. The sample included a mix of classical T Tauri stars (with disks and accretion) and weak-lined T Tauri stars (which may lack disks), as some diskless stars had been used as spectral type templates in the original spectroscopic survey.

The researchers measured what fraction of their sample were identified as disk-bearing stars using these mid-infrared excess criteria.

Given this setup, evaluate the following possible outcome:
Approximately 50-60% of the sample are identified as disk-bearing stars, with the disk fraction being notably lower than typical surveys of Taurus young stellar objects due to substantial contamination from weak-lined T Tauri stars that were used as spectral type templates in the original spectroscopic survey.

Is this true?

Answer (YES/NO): NO